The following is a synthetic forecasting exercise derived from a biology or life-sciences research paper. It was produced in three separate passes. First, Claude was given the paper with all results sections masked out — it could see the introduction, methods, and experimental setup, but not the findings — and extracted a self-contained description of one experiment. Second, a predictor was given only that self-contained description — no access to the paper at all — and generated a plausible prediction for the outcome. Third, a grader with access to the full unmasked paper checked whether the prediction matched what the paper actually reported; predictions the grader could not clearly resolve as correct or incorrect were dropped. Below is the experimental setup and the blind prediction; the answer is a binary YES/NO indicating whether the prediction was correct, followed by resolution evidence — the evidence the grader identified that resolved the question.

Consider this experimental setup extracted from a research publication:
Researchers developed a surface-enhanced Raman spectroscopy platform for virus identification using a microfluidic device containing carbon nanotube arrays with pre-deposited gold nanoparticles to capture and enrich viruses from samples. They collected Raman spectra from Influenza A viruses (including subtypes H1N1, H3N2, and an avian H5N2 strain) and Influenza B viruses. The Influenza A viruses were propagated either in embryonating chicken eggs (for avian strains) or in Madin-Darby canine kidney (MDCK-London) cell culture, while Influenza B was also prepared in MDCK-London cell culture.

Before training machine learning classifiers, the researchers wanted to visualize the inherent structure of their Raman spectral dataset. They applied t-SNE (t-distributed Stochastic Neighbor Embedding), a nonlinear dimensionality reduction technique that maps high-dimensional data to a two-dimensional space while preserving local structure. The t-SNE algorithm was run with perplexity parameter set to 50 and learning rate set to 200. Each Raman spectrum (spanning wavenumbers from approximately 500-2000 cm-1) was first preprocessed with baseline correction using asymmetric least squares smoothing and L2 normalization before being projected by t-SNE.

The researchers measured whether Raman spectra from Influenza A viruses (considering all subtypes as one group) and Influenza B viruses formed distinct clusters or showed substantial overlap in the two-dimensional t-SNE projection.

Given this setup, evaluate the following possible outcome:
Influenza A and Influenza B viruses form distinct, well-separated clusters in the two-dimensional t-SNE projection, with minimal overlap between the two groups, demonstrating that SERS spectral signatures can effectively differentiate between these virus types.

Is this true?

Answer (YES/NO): YES